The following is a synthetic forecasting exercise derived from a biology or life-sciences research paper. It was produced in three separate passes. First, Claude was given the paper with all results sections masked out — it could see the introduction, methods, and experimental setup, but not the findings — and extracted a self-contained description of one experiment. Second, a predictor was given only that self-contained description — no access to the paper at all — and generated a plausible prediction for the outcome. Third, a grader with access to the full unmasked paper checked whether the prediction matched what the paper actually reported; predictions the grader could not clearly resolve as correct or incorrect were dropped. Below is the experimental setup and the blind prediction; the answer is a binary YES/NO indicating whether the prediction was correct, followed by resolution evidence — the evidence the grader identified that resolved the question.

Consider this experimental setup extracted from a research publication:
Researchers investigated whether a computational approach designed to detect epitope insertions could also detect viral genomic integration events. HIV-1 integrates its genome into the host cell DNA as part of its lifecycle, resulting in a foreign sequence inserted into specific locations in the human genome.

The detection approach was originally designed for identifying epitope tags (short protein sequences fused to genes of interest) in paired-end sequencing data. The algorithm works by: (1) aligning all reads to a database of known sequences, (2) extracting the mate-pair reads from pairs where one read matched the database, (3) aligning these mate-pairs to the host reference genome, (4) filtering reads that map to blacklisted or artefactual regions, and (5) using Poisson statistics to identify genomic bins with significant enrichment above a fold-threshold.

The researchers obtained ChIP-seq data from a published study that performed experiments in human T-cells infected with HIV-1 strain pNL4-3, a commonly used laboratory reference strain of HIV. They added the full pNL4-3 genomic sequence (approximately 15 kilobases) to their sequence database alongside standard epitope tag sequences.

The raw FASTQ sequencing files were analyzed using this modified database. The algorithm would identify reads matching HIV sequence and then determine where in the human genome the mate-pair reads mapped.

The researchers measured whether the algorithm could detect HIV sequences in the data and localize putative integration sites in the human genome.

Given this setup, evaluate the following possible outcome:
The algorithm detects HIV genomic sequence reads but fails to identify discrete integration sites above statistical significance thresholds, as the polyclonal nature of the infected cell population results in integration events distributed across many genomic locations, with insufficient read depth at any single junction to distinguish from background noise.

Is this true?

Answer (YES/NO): NO